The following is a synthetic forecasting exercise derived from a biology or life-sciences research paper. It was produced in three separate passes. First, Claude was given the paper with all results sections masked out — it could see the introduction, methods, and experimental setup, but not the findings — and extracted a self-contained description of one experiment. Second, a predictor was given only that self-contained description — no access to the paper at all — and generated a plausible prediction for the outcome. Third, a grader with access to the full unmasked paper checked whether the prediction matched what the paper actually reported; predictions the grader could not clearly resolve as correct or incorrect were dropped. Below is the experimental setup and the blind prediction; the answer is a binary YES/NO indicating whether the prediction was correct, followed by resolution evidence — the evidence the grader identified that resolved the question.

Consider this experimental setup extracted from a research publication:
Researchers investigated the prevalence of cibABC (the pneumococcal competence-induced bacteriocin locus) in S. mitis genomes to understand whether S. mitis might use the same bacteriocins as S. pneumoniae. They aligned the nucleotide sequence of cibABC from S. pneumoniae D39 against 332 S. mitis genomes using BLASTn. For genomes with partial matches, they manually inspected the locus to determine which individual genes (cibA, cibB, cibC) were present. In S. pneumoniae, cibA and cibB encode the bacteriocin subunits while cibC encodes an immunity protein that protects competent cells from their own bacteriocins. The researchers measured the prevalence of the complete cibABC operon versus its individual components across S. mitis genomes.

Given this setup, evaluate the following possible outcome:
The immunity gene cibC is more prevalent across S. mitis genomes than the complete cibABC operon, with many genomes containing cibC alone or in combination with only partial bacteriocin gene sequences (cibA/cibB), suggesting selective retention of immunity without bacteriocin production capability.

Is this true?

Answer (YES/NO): YES